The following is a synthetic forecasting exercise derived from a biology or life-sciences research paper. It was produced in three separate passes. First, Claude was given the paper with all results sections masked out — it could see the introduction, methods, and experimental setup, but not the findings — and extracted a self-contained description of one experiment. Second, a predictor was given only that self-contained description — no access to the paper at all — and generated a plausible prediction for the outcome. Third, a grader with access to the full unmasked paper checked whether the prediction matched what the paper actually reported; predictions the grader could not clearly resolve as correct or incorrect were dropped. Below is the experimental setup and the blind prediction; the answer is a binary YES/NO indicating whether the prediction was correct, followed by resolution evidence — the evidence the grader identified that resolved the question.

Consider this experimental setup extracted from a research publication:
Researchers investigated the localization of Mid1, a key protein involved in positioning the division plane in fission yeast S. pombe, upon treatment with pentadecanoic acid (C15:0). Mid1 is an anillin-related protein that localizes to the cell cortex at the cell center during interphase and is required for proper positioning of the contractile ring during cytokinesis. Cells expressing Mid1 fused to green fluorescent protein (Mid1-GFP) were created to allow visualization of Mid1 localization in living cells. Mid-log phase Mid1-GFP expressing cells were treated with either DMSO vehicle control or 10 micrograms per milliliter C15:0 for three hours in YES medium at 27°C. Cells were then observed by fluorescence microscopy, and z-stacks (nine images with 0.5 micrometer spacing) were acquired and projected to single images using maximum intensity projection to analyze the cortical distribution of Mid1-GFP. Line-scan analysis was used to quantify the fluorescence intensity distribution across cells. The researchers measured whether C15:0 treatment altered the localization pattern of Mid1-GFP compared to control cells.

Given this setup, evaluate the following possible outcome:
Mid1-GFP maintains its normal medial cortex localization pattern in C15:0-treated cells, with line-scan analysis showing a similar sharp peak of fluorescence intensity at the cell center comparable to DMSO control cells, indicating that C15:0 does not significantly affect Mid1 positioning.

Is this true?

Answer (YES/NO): NO